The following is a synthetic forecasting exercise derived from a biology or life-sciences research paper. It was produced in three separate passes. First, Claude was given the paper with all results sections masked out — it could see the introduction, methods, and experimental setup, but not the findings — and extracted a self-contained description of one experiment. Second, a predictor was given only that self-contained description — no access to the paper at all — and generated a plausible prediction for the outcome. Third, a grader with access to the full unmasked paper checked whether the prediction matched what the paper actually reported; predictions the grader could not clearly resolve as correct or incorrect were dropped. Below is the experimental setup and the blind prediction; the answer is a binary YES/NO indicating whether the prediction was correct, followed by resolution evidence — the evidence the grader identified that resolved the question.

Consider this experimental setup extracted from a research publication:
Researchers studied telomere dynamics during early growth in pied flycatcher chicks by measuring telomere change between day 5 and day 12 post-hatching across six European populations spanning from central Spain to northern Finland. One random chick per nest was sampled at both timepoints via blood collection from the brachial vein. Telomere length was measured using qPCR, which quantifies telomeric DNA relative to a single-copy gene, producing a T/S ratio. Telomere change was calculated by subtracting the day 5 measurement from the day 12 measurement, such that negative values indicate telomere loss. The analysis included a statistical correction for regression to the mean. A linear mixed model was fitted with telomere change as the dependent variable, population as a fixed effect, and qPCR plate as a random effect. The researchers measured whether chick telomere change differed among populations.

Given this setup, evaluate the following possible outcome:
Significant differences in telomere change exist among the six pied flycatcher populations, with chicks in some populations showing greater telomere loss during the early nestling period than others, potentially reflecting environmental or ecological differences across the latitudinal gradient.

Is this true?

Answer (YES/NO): NO